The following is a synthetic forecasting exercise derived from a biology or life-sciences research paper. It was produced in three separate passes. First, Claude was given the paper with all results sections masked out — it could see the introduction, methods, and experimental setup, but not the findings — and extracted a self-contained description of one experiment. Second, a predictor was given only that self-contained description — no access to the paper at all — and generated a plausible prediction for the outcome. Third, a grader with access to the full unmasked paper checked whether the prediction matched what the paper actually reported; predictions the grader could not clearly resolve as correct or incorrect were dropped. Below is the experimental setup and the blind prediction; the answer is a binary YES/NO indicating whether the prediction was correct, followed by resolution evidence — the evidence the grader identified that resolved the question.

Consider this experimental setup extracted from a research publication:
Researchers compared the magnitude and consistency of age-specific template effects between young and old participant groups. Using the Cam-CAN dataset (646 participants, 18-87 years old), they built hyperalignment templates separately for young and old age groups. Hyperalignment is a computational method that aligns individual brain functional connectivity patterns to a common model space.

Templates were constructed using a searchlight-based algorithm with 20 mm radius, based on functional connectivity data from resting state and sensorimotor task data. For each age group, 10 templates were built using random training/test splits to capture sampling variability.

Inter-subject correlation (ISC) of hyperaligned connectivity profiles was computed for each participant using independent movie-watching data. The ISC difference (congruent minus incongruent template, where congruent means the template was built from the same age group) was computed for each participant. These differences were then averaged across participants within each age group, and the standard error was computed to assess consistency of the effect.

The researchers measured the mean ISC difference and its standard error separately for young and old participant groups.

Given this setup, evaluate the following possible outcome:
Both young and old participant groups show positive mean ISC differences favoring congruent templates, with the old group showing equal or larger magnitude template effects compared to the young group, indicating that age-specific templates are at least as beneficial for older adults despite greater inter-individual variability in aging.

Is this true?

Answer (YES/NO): NO